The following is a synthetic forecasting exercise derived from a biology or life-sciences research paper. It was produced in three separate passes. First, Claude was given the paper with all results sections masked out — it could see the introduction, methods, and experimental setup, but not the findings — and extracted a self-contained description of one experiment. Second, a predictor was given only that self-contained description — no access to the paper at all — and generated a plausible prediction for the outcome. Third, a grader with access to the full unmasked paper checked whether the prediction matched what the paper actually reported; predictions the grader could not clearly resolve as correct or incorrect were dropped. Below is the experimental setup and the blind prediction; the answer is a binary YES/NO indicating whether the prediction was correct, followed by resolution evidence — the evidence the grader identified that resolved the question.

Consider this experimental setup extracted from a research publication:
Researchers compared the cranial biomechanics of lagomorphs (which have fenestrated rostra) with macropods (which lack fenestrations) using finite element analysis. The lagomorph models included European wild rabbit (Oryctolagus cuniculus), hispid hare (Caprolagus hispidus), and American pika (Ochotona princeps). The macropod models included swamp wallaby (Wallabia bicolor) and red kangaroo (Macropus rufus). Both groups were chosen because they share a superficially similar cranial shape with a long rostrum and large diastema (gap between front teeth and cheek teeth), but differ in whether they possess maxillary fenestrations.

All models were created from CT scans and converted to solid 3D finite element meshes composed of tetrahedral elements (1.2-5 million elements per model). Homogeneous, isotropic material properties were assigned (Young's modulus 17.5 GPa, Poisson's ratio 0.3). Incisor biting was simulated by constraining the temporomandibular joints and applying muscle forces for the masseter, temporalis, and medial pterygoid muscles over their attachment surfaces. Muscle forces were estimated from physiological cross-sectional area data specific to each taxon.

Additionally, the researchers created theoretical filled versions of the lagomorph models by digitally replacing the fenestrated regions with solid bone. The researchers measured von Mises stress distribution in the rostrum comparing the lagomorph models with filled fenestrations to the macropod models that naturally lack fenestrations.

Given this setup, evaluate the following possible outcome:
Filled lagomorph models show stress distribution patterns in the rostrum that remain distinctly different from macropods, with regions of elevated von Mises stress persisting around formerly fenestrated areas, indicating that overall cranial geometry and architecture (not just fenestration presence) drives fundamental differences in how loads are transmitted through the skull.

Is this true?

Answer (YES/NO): NO